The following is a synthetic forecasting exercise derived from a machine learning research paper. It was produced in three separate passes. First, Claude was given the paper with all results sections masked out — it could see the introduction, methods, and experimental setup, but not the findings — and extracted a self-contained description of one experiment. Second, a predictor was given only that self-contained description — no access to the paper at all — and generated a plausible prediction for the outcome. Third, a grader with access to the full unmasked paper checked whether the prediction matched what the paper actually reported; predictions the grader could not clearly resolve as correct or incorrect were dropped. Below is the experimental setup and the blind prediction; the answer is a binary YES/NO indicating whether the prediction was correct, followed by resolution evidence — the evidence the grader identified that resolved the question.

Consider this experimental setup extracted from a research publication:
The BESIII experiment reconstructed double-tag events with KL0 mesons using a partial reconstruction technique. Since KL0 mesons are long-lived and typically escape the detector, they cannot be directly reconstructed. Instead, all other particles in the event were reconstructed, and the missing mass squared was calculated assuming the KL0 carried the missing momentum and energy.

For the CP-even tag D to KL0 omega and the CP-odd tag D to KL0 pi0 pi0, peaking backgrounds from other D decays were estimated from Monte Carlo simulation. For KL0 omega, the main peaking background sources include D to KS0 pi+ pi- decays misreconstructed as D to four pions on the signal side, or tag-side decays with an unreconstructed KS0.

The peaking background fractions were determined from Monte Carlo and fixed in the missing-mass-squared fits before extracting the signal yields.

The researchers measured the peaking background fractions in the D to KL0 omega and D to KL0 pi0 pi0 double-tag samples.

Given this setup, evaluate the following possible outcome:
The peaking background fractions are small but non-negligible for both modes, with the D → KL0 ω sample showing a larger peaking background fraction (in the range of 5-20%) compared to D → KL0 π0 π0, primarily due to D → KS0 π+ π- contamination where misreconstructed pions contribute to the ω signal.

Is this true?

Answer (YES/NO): NO